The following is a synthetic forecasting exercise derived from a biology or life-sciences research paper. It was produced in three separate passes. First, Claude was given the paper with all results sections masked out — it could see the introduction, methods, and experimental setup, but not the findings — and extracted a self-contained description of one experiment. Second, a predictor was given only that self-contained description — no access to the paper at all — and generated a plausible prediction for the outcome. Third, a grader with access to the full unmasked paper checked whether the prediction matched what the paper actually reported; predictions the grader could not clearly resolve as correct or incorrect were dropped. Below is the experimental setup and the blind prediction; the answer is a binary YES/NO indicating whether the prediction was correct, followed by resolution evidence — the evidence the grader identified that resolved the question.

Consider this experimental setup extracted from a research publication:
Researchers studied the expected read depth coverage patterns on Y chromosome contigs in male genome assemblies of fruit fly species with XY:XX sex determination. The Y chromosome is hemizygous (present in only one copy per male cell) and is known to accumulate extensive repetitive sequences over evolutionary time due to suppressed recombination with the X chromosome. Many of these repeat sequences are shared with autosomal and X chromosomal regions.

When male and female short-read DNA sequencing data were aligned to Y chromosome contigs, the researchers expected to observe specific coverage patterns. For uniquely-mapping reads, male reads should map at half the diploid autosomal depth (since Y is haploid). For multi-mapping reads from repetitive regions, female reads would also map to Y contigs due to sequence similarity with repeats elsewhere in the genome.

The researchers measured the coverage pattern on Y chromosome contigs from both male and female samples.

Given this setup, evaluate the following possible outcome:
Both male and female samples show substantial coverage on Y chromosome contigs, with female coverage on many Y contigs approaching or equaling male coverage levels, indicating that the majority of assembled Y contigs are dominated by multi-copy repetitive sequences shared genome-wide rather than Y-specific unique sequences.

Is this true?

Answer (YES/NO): NO